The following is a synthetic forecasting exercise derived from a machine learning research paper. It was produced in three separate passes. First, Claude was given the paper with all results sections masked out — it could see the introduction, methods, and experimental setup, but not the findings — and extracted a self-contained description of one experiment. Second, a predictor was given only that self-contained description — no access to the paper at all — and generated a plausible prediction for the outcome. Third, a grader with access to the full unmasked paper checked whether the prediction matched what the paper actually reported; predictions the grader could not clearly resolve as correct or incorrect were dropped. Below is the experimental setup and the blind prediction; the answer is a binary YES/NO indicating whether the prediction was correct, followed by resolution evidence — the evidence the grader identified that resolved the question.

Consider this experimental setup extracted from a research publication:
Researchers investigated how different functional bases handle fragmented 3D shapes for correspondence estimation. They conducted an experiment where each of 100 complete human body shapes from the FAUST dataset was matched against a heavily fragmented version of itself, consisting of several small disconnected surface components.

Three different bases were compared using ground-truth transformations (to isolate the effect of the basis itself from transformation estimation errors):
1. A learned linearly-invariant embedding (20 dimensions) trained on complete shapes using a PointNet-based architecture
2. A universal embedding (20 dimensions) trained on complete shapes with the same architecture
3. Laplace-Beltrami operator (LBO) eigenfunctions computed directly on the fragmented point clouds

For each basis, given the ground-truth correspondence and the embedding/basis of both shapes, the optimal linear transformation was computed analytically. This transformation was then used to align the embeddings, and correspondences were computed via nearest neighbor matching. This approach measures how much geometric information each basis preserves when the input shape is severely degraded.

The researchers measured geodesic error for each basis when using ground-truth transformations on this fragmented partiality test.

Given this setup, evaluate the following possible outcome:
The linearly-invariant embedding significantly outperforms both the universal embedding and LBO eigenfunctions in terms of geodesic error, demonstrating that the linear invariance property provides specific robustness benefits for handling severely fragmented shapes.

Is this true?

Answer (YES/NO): YES